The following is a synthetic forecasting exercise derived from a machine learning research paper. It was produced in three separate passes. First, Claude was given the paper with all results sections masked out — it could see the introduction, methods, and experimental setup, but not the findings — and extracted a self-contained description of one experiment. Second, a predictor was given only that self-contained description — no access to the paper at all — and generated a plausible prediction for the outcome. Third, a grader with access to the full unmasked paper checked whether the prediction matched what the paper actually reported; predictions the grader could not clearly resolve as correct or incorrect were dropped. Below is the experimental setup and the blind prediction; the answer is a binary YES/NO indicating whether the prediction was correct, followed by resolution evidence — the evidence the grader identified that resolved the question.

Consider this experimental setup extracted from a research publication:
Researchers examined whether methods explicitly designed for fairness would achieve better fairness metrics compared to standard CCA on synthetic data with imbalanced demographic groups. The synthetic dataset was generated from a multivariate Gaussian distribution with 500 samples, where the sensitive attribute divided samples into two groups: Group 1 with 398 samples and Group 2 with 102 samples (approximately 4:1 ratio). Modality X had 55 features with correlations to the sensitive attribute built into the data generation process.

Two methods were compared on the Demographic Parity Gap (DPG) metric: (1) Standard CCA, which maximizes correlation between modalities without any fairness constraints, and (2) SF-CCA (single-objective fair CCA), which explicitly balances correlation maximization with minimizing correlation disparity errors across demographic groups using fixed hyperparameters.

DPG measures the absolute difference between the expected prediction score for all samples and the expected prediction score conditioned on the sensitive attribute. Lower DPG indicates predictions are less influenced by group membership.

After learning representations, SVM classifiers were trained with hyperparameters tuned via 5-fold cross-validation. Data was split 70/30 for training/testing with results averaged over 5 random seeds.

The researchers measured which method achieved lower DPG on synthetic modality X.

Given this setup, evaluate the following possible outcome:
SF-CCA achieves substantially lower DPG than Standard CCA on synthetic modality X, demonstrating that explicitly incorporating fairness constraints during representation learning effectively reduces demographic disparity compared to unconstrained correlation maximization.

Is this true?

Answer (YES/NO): NO